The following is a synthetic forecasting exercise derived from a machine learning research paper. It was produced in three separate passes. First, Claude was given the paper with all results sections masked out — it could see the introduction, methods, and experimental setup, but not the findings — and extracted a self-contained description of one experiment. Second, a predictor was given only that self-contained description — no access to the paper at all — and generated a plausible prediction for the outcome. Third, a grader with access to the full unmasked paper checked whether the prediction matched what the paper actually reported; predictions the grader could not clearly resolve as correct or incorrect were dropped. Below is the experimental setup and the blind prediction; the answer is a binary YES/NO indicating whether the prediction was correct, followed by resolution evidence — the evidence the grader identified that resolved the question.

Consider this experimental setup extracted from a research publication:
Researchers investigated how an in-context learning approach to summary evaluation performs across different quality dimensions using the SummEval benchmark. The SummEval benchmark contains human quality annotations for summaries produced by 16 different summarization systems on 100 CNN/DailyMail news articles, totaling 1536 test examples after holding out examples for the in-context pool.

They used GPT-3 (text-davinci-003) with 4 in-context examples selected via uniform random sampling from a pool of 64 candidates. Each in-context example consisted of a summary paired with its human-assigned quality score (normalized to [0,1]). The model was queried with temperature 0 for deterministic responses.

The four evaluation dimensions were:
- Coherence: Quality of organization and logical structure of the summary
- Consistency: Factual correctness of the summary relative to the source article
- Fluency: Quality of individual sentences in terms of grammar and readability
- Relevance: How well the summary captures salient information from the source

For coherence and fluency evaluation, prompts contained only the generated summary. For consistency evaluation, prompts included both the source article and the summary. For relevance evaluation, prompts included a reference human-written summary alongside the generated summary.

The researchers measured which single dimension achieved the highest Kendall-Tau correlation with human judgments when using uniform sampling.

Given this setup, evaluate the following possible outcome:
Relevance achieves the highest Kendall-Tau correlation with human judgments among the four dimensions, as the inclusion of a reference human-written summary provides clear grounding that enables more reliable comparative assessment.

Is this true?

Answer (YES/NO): NO